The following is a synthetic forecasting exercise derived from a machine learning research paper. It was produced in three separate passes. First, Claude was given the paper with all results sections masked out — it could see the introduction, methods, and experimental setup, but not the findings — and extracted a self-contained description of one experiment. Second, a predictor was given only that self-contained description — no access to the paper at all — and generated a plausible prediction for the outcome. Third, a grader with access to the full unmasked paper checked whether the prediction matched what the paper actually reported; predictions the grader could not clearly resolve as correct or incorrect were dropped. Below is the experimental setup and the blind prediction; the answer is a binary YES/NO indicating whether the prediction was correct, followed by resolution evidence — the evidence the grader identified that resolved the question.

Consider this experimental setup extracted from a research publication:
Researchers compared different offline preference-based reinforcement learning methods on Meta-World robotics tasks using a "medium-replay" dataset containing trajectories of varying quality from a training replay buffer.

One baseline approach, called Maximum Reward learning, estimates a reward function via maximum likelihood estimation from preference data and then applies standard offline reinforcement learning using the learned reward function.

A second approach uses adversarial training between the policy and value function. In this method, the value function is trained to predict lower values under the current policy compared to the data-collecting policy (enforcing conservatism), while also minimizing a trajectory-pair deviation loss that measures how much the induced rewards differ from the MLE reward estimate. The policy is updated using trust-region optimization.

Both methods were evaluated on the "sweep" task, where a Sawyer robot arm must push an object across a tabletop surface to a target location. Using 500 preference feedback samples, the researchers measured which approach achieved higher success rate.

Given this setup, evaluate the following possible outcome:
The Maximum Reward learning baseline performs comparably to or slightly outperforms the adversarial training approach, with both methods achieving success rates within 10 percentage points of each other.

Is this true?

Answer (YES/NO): NO